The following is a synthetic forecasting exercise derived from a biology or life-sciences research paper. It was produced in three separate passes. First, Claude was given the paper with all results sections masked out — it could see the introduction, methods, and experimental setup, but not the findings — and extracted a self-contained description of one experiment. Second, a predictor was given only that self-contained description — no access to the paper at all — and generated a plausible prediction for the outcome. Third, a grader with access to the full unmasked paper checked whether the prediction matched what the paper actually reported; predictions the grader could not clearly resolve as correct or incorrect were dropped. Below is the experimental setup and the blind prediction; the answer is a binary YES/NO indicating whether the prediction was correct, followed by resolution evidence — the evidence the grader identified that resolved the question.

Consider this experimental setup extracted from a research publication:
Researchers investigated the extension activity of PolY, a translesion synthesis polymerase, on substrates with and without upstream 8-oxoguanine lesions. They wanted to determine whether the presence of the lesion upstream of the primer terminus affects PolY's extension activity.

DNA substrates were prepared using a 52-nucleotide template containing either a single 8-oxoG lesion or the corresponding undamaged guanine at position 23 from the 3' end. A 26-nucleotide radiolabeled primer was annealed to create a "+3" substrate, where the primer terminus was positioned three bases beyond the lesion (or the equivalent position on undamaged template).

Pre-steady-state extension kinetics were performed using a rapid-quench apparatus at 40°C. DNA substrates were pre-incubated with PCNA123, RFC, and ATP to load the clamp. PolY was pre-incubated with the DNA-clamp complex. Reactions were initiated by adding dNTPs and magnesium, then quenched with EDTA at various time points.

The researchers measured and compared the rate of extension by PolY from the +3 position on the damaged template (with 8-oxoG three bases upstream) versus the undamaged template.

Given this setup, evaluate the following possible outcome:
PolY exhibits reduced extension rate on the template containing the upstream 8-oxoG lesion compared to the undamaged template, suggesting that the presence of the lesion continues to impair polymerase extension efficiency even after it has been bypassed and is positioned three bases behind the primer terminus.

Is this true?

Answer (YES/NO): YES